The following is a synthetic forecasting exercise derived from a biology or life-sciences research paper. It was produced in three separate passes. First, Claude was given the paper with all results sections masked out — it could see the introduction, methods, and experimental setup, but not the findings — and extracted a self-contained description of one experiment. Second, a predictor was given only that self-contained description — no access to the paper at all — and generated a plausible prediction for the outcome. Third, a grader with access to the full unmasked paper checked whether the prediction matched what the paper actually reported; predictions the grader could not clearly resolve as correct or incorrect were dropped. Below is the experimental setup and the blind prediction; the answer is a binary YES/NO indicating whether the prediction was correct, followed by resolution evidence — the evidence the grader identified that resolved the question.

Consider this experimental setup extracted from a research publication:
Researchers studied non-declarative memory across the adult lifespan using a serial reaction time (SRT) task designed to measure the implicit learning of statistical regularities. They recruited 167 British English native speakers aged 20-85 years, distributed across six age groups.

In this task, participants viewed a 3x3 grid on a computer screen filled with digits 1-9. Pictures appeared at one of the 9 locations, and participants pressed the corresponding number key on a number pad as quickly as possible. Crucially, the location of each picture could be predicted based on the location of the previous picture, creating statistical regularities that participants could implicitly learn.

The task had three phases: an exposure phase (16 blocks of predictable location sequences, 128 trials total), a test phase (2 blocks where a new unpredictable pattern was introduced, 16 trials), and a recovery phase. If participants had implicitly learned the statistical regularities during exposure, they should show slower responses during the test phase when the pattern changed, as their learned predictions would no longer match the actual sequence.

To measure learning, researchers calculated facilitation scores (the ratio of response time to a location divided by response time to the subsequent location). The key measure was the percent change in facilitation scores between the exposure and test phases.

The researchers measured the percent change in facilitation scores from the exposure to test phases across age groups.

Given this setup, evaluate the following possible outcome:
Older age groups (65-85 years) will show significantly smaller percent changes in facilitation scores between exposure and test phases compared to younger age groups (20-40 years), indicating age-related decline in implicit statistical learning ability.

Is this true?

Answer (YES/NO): NO